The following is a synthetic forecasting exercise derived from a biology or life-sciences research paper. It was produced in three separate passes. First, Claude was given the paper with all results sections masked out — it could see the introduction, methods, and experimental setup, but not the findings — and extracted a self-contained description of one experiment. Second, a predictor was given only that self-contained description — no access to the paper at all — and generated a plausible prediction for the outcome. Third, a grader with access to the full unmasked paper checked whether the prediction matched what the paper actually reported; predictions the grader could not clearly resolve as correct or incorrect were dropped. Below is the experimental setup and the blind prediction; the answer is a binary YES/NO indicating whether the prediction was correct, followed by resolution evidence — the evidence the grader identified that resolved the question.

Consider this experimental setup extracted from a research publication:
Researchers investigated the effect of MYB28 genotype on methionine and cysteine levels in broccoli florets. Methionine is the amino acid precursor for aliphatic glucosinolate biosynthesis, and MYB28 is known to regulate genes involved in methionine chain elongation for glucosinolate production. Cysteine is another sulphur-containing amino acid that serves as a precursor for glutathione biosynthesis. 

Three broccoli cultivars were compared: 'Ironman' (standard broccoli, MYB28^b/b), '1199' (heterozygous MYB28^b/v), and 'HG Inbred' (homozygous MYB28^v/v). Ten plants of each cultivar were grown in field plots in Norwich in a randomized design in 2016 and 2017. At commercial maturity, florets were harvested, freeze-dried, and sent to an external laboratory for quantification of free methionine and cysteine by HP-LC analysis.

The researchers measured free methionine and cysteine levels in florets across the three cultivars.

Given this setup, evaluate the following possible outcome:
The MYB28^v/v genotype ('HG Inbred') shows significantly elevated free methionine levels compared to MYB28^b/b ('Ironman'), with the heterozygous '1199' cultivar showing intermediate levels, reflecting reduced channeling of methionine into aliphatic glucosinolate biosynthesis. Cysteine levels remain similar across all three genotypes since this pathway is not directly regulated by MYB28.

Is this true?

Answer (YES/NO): NO